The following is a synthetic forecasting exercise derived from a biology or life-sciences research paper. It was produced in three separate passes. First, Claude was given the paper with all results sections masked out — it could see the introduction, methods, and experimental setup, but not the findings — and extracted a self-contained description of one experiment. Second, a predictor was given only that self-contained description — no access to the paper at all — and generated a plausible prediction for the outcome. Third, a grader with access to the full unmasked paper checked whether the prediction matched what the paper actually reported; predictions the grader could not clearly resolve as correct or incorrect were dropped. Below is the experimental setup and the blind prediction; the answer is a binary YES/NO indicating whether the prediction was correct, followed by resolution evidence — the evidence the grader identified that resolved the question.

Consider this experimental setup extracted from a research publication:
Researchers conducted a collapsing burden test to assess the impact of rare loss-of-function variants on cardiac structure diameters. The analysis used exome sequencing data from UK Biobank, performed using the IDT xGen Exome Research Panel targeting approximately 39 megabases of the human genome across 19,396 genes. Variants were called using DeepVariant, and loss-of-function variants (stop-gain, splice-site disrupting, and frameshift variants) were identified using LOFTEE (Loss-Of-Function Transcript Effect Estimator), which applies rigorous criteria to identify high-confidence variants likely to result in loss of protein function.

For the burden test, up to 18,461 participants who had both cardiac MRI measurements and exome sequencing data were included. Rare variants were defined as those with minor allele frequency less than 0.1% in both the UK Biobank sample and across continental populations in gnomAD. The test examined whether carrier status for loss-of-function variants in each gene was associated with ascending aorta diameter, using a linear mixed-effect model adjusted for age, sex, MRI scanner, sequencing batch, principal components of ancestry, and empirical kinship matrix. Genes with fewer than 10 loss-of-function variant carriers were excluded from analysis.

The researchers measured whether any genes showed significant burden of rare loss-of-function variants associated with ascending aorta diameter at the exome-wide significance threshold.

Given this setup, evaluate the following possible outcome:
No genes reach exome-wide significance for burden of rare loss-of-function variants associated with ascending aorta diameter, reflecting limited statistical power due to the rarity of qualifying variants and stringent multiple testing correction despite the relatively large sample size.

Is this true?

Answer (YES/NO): YES